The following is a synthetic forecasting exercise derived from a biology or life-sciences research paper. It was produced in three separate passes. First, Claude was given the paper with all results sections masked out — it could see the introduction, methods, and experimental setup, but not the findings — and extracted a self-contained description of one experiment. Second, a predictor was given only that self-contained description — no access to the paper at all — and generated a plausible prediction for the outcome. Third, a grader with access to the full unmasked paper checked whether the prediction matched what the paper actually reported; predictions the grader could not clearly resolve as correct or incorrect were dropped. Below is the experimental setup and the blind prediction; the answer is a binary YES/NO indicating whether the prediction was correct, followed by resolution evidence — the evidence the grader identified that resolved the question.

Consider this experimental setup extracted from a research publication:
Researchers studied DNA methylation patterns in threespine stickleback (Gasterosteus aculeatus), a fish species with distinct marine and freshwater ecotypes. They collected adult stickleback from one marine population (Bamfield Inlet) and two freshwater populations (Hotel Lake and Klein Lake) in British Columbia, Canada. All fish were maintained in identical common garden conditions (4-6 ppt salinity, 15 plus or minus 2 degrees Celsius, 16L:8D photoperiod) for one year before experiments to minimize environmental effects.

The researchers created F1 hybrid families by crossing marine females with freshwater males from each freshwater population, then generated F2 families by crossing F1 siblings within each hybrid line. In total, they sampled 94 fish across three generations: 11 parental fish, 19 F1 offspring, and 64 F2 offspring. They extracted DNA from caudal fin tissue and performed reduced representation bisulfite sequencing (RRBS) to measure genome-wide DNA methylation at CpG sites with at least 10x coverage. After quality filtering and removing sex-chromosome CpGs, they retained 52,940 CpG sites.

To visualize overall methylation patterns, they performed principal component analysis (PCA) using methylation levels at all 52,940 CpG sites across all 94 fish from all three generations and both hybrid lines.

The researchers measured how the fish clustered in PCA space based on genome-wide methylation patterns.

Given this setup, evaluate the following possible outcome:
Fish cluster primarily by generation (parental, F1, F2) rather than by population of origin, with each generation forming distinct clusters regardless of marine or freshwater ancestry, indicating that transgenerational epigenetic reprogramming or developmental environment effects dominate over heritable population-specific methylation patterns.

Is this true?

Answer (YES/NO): NO